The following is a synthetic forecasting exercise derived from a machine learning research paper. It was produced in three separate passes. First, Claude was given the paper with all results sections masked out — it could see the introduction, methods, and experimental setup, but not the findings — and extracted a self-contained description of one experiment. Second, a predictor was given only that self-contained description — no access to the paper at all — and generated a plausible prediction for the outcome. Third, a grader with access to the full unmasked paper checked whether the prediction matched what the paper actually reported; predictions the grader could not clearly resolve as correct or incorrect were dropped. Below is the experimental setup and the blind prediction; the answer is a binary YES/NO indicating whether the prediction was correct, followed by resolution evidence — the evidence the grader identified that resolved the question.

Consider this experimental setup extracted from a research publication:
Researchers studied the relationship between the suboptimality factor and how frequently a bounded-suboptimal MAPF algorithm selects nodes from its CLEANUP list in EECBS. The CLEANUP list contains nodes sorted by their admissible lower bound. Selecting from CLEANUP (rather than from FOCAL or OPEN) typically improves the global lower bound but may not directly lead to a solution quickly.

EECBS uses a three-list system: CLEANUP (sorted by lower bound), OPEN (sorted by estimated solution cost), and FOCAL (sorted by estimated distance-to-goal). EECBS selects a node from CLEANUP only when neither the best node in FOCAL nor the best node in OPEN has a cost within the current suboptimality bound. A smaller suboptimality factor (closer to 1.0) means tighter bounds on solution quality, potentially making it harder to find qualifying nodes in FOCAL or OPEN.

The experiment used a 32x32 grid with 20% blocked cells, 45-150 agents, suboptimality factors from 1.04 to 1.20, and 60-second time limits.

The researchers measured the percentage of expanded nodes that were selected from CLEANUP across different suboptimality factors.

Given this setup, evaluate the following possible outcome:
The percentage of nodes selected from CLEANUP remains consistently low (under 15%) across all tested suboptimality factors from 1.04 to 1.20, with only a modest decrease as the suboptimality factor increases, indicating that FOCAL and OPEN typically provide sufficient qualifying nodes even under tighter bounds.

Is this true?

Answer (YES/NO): NO